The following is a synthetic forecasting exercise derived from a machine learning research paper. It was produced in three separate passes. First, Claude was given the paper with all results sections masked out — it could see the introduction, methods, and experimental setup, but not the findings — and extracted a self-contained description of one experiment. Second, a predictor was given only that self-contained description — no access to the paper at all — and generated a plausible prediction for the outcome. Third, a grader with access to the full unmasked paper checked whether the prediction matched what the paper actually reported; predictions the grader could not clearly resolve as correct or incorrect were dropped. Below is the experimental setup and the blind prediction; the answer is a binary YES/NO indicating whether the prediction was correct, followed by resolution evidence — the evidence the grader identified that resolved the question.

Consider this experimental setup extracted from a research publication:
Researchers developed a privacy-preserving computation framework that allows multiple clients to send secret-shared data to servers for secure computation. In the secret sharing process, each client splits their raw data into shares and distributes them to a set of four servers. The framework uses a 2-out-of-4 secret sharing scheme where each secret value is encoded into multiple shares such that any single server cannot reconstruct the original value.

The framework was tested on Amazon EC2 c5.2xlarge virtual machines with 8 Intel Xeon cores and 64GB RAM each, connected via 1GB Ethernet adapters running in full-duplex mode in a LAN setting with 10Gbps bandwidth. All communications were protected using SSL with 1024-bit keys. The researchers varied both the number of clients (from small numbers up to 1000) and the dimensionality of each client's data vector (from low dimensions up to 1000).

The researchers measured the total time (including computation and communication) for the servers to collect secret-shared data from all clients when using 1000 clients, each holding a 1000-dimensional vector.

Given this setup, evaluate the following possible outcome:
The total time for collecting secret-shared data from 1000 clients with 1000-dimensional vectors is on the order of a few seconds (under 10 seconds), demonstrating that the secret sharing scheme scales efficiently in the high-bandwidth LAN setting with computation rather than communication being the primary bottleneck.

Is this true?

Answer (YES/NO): NO